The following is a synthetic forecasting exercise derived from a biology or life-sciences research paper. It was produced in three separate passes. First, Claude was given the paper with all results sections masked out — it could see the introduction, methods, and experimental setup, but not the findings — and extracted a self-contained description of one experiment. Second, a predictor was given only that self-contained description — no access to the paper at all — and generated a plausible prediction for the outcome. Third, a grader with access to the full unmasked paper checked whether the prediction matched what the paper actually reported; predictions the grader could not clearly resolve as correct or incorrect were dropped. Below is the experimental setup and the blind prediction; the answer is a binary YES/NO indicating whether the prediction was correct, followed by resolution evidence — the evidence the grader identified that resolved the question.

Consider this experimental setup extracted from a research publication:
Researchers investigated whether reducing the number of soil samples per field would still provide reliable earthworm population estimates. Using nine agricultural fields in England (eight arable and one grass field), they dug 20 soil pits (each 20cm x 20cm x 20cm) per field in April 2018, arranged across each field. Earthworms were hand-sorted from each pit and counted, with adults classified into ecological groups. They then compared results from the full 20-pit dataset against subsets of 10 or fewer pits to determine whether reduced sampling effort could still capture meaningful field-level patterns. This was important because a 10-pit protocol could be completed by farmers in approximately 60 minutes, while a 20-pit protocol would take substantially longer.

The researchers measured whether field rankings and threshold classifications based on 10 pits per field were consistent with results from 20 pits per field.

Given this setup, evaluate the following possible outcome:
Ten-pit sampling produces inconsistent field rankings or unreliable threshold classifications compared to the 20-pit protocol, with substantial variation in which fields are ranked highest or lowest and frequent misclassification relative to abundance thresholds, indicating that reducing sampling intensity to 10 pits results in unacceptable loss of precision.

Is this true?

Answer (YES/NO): NO